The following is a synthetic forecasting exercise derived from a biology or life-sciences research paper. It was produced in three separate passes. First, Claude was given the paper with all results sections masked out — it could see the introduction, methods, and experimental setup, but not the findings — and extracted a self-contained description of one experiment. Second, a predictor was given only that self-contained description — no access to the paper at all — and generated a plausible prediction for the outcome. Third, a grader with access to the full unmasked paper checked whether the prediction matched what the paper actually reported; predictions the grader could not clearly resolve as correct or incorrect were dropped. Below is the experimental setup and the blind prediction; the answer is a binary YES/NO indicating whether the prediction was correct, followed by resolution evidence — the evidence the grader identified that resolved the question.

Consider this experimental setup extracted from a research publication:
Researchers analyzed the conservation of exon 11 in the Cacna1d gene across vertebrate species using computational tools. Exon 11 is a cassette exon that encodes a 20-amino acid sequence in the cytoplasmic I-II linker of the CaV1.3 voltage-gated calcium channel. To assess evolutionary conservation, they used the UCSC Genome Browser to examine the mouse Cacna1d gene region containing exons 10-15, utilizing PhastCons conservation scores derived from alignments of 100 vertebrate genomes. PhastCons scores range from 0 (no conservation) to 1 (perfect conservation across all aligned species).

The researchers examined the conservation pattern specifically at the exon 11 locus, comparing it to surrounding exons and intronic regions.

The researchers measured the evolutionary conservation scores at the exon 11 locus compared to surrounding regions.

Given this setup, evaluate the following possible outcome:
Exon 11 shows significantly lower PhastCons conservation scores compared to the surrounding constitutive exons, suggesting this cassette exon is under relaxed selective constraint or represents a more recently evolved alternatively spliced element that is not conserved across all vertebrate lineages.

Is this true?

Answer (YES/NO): NO